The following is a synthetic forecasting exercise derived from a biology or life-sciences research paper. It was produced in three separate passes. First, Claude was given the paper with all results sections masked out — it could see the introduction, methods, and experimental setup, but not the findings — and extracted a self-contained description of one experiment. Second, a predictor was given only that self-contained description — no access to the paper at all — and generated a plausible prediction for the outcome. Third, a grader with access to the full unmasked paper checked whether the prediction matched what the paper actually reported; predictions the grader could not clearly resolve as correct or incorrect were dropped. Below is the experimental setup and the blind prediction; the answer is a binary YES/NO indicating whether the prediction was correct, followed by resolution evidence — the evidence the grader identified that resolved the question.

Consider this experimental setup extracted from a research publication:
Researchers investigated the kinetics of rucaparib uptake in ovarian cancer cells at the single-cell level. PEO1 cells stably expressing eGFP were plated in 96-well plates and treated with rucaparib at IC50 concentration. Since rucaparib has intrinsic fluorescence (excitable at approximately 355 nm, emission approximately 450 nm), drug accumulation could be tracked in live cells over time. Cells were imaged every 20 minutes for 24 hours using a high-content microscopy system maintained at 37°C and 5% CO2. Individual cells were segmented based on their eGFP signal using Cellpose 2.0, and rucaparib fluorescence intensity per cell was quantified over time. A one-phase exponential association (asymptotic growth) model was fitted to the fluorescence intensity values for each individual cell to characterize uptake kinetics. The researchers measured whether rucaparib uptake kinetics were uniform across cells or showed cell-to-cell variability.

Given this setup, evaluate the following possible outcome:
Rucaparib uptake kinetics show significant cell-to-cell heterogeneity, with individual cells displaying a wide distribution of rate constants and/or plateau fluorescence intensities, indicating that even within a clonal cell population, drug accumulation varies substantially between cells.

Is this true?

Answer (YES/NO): YES